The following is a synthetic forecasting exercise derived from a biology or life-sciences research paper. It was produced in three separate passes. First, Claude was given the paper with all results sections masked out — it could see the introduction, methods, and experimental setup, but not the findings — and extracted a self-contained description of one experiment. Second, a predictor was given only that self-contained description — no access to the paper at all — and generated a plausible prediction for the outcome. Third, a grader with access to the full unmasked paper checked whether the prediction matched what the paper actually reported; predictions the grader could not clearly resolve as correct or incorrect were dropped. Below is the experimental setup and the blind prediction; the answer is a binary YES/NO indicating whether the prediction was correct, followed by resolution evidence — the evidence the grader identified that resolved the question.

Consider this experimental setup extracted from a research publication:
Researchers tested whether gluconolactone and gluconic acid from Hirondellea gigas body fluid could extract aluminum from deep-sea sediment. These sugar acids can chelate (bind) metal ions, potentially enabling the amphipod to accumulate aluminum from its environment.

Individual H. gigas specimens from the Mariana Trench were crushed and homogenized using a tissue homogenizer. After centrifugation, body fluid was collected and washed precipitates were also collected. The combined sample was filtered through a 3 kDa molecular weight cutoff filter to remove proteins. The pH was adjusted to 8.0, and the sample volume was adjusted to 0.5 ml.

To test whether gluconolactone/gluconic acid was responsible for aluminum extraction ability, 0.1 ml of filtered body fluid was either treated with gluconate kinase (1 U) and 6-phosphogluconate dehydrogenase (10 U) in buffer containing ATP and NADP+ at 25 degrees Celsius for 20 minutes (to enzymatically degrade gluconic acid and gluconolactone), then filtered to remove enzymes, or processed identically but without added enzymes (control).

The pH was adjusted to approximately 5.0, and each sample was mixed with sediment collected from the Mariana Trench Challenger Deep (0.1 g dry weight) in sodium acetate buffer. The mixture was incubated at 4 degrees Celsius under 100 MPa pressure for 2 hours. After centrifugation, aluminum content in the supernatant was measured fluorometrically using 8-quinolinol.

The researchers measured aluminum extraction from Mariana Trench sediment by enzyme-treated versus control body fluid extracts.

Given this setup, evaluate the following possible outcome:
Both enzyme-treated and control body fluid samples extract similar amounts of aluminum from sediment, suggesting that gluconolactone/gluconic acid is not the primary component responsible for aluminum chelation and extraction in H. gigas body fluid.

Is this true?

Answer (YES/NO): NO